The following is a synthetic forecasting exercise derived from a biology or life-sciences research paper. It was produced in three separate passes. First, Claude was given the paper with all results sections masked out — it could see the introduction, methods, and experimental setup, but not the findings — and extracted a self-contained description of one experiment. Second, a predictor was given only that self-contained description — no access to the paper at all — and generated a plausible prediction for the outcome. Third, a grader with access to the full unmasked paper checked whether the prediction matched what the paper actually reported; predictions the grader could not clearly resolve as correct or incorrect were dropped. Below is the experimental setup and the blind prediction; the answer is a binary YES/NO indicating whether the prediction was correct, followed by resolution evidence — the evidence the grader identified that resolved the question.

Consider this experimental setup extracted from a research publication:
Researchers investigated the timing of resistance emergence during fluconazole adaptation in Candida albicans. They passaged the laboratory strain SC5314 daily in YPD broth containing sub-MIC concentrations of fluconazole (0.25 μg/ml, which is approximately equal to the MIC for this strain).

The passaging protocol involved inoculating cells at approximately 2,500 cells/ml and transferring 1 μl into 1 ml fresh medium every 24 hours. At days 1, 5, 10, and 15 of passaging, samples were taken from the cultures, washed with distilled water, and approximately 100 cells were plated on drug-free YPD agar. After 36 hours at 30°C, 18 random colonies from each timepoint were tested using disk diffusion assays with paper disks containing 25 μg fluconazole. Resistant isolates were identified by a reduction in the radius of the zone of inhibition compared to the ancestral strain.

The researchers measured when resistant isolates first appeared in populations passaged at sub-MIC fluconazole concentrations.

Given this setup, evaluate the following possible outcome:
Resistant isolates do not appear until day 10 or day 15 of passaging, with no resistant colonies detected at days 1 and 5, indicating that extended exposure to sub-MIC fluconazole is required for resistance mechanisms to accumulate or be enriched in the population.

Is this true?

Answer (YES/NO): YES